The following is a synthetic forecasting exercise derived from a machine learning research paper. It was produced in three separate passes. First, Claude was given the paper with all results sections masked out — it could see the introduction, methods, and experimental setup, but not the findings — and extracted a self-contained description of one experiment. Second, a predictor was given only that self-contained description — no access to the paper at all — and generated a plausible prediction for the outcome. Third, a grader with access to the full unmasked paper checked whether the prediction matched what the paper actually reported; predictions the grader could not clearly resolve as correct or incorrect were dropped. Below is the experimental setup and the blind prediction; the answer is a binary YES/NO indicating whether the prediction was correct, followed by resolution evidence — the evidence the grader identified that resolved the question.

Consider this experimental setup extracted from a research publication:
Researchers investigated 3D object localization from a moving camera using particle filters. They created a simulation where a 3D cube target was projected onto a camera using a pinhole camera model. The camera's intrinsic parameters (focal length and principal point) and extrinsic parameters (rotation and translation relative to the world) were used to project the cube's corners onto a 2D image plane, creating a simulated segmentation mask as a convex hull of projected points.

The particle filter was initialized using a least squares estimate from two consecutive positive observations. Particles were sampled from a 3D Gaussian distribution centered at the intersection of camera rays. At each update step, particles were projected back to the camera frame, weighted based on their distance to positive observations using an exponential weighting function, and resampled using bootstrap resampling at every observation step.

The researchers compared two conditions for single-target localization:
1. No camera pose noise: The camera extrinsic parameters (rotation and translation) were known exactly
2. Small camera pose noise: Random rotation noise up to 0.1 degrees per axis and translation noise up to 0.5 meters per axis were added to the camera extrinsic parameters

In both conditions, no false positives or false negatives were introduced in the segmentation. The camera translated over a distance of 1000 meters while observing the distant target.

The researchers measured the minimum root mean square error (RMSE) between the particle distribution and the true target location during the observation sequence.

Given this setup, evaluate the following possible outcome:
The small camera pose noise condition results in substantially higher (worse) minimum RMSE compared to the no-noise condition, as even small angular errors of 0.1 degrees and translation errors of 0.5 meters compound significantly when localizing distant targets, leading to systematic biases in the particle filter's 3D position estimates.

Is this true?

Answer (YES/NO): NO